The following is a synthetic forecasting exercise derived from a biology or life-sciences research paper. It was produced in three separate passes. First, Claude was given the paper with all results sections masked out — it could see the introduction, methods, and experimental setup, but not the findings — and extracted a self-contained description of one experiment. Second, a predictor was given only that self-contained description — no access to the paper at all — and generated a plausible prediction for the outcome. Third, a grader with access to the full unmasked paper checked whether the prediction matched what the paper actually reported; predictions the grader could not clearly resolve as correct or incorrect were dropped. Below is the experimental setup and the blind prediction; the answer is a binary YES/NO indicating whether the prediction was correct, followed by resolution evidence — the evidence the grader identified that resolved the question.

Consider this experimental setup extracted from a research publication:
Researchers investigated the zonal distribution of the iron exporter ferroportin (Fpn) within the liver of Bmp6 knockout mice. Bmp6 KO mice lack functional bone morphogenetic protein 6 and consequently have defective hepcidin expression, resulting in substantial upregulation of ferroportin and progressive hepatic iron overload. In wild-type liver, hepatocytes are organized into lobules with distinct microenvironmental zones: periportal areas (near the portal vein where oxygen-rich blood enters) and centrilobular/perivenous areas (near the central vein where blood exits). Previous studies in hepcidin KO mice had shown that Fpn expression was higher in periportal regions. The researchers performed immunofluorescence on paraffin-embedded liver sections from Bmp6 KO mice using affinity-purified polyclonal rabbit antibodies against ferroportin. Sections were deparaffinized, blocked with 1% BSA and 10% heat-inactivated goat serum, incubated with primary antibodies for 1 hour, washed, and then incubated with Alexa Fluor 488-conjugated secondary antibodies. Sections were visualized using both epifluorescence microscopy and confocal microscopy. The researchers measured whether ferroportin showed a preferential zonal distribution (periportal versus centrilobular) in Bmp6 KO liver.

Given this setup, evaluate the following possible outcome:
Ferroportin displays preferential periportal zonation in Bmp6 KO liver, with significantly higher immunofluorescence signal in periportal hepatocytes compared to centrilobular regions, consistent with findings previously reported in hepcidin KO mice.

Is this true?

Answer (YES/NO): YES